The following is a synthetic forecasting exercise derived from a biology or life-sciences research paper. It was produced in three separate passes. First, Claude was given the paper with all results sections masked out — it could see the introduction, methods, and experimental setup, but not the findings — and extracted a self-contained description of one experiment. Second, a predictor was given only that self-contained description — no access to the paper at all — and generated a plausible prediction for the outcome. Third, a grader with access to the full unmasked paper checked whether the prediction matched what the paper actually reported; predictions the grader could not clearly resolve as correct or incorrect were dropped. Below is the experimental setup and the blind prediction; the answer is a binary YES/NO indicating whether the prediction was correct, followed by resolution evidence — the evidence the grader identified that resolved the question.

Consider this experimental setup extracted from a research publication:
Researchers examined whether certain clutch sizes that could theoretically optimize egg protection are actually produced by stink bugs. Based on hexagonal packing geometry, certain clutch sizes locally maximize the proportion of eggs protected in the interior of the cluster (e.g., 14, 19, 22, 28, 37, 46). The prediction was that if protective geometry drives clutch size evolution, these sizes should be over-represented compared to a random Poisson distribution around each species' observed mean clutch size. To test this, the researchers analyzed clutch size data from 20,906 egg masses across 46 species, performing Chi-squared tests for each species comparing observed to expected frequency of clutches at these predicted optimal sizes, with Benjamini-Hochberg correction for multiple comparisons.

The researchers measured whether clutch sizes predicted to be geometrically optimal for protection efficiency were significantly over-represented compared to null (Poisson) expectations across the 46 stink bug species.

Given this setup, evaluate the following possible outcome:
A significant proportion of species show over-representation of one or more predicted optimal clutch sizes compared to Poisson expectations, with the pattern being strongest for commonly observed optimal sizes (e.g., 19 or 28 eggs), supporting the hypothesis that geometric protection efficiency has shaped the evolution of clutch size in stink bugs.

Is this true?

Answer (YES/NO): NO